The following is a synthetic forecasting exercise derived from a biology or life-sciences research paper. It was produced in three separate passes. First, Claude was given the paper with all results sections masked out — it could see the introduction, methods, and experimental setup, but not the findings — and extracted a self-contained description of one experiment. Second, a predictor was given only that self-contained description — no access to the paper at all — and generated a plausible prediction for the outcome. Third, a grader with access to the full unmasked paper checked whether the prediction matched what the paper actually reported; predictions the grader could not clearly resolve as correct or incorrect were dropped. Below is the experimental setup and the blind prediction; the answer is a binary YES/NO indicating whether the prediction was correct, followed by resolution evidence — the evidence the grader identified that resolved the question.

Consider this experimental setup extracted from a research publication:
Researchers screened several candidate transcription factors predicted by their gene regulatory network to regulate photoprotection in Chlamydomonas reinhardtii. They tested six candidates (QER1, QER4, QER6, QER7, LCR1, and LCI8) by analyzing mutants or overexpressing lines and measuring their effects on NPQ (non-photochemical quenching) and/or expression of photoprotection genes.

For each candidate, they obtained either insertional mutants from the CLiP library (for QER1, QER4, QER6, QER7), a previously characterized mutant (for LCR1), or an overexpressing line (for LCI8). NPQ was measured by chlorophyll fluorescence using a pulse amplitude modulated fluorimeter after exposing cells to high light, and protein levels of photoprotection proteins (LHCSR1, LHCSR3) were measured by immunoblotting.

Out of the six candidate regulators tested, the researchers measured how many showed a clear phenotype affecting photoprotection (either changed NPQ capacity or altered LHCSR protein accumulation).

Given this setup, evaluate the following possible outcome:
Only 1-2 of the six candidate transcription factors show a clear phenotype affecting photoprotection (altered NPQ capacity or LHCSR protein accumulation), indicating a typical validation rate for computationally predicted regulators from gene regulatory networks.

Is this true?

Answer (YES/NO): YES